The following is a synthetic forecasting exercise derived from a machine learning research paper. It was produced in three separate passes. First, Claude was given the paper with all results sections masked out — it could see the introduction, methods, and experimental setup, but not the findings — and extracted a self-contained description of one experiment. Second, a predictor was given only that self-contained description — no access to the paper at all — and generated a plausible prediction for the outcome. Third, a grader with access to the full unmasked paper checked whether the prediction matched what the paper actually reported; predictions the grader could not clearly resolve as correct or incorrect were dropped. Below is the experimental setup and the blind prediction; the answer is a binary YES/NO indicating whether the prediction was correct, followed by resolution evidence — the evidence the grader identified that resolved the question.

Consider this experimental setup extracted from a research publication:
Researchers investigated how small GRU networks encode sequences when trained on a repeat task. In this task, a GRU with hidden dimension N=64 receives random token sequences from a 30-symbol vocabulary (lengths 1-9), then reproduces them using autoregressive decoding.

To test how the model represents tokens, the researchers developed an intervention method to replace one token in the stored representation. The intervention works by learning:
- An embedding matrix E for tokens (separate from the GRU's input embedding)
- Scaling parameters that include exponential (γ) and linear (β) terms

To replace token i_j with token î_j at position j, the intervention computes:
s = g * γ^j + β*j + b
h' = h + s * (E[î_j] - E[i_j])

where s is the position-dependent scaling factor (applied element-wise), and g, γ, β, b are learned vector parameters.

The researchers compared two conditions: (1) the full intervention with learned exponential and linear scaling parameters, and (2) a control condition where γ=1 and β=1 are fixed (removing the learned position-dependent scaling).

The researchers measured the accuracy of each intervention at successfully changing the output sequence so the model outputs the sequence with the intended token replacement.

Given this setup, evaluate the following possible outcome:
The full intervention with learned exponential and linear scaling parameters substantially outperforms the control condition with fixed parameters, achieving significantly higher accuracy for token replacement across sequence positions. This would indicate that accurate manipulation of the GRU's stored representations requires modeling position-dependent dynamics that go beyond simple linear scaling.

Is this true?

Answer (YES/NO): YES